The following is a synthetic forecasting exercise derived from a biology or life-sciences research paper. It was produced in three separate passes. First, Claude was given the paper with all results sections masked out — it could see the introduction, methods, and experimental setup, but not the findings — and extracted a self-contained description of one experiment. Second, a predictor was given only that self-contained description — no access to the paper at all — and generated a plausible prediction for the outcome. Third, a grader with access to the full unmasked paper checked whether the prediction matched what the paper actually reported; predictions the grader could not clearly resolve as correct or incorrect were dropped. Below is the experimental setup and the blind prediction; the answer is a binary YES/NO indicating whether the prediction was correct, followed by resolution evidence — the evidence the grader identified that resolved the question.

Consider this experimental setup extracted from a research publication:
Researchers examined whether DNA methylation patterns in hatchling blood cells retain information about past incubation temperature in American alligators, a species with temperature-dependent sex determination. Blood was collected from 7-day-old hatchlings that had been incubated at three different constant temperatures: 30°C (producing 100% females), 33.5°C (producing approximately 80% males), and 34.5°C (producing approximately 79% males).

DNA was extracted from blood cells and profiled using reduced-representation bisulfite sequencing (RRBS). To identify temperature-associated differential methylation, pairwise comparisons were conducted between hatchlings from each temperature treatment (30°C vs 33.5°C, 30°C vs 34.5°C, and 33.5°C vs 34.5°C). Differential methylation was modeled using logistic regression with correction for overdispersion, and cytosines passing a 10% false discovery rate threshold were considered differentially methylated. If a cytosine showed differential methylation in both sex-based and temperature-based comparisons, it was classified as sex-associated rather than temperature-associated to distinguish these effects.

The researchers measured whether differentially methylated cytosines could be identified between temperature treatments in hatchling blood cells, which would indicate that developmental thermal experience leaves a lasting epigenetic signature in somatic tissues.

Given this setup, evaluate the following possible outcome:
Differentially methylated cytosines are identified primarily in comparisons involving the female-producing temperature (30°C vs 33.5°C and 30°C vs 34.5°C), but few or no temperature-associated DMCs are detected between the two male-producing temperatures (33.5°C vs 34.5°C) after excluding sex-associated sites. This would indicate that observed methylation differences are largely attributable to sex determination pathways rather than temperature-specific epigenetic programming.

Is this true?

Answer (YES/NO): NO